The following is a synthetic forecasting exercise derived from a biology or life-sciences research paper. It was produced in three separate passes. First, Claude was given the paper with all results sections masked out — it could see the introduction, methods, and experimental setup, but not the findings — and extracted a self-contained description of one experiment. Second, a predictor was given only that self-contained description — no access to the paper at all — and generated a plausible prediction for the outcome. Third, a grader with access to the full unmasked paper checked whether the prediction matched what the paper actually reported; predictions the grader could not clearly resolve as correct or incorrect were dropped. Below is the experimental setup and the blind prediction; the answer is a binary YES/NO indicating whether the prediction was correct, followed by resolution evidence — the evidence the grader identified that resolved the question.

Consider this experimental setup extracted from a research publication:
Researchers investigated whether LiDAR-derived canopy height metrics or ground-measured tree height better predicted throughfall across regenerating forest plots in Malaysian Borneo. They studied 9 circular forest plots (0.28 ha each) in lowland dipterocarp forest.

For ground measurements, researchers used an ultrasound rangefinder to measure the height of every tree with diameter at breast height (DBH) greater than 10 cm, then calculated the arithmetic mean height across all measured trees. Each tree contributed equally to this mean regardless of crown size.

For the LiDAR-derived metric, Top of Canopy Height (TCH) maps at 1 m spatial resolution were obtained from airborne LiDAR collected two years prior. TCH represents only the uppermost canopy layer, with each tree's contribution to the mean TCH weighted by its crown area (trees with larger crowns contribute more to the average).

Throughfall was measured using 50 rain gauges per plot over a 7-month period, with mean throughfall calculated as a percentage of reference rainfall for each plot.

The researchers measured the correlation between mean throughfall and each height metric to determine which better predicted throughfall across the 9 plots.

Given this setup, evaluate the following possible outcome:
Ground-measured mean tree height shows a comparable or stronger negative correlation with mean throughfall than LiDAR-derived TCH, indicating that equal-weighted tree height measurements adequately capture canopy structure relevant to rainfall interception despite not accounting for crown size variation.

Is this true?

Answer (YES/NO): NO